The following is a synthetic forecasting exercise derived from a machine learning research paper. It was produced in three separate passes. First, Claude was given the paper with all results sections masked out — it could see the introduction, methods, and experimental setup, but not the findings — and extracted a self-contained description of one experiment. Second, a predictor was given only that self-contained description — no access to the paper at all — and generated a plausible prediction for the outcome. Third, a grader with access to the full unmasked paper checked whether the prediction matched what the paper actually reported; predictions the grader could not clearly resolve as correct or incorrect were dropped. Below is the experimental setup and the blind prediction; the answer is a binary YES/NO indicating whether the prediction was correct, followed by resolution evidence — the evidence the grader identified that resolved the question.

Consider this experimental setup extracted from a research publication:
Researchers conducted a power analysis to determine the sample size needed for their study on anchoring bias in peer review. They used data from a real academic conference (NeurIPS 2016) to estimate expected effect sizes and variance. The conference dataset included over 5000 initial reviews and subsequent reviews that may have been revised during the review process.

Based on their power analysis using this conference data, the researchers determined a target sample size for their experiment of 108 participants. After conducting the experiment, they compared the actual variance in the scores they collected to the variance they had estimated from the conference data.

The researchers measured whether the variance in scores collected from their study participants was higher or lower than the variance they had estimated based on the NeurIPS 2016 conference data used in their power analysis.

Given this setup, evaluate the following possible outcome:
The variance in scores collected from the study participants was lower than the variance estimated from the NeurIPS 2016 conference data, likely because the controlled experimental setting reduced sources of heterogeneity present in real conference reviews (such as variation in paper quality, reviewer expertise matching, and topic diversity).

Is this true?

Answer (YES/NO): NO